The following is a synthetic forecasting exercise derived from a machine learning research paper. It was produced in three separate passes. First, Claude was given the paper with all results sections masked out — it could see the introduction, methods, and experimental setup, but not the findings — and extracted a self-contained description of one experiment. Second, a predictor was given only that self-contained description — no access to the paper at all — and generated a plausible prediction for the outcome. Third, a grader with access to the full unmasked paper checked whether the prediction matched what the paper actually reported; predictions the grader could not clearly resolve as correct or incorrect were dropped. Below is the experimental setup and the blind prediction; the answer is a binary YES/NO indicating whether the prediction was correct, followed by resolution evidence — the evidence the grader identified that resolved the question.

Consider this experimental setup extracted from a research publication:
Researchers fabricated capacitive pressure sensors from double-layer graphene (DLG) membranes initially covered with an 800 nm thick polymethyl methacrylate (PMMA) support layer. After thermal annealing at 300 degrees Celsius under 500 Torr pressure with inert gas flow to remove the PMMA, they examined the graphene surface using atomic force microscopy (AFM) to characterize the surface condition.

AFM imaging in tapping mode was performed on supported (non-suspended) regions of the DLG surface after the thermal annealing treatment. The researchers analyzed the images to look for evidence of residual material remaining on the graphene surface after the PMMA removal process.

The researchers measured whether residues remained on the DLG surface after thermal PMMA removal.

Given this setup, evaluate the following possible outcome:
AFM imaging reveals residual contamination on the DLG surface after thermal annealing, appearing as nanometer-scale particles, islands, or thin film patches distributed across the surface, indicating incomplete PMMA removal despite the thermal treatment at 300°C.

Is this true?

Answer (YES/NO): YES